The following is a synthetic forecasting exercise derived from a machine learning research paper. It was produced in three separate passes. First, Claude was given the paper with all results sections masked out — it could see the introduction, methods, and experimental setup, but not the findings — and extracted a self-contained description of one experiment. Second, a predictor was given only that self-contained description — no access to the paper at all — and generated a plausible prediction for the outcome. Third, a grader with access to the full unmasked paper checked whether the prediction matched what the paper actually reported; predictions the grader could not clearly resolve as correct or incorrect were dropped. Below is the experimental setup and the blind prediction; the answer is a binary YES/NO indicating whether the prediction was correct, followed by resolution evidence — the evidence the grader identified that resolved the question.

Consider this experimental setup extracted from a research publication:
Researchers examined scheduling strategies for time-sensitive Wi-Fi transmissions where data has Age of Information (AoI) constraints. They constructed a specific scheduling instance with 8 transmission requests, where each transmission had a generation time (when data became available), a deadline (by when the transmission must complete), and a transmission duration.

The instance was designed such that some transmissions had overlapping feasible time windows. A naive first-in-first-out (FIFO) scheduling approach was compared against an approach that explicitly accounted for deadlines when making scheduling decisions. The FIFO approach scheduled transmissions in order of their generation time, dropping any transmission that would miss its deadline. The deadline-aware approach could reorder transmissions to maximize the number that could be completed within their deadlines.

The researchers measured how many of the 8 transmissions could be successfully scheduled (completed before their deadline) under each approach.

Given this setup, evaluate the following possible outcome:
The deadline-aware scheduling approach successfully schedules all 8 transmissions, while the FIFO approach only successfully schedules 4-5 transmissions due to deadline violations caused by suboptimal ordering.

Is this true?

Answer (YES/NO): NO